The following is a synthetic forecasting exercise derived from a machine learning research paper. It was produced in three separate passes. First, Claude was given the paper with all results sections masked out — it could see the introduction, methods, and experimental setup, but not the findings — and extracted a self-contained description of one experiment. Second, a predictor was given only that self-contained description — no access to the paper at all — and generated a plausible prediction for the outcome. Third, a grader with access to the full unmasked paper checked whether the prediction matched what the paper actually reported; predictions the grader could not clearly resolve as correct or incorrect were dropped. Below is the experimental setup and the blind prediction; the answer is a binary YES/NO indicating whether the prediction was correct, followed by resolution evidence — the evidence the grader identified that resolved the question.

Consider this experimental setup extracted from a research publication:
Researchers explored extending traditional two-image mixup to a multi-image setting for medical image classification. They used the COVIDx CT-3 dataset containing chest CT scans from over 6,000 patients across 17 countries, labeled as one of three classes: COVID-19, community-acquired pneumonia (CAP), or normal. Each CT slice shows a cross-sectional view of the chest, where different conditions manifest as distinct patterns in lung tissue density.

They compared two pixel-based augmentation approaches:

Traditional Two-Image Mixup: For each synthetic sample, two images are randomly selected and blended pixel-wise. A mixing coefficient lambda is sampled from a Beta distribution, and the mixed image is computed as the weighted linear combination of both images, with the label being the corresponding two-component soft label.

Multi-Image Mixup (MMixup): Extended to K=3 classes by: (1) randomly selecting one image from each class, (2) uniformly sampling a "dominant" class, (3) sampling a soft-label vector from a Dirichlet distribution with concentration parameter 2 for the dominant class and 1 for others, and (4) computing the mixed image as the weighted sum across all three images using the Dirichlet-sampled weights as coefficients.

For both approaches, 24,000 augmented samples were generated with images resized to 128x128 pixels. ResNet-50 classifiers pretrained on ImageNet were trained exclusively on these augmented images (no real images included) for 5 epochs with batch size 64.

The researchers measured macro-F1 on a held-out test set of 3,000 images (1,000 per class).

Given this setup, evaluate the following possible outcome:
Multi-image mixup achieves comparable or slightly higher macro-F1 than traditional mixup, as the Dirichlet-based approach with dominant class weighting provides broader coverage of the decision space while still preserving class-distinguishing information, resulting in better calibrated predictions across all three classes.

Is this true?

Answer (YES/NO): NO